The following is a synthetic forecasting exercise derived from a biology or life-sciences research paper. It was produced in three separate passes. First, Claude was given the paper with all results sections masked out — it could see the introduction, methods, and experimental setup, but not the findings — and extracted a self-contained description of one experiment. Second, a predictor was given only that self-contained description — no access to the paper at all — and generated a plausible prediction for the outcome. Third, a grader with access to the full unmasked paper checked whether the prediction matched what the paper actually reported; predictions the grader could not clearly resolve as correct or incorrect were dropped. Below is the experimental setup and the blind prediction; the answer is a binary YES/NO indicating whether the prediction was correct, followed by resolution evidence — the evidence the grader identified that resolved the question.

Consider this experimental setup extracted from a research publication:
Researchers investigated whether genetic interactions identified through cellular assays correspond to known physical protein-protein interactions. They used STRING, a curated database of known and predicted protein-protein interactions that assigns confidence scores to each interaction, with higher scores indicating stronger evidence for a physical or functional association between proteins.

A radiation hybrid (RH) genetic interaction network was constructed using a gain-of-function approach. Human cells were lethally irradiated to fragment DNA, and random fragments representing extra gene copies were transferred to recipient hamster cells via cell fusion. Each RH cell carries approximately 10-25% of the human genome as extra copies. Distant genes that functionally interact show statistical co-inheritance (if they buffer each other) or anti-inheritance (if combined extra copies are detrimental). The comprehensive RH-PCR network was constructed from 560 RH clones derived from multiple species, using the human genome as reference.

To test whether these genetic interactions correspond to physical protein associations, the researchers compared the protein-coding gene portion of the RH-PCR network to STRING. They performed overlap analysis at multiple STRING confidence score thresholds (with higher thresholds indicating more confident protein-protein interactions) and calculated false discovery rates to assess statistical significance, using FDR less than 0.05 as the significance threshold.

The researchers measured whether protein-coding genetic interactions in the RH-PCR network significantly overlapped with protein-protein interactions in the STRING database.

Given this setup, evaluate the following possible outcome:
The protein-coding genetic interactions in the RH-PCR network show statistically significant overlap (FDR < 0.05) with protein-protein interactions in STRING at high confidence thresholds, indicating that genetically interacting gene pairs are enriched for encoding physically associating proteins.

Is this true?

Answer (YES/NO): YES